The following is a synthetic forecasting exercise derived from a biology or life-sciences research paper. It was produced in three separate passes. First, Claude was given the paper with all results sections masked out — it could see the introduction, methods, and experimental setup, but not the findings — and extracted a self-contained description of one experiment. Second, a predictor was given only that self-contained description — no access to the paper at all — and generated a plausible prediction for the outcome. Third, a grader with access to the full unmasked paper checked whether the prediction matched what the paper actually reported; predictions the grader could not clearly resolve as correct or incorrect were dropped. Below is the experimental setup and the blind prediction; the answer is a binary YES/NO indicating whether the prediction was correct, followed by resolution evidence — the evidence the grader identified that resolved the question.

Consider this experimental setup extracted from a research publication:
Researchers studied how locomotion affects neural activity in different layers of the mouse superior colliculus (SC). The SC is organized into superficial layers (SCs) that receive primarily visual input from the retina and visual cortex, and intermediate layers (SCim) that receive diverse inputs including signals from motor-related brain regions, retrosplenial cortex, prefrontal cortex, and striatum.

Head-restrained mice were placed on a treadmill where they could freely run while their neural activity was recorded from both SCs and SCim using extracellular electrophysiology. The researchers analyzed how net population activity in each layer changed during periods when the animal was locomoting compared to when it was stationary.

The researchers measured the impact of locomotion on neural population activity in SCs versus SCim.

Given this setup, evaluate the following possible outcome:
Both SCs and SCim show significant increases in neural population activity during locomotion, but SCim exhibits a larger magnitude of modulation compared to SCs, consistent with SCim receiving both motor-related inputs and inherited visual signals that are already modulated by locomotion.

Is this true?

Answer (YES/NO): NO